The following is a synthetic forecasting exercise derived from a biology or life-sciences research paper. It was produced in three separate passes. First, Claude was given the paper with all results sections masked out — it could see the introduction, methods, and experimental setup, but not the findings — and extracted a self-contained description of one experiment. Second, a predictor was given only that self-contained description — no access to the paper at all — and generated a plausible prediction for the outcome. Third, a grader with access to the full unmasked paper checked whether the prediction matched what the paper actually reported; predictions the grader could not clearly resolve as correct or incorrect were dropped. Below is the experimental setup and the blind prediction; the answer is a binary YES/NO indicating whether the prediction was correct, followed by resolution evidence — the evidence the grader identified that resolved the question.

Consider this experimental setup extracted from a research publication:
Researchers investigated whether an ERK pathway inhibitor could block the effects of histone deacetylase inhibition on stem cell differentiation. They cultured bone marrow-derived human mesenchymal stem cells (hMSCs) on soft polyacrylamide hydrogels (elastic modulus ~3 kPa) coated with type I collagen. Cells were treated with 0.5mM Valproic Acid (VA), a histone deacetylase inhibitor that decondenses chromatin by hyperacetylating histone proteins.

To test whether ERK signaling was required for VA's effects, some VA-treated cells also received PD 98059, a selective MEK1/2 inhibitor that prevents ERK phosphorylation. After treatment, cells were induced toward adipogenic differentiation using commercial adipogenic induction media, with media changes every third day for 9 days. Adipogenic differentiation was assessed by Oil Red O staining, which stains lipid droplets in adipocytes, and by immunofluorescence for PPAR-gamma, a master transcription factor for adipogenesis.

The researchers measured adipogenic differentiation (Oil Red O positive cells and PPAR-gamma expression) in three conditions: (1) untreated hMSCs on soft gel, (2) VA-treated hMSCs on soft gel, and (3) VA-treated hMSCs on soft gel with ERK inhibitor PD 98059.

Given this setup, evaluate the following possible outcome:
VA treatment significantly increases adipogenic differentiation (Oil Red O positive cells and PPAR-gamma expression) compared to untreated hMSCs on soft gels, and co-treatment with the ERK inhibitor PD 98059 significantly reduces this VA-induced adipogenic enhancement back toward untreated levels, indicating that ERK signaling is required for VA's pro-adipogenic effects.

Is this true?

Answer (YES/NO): NO